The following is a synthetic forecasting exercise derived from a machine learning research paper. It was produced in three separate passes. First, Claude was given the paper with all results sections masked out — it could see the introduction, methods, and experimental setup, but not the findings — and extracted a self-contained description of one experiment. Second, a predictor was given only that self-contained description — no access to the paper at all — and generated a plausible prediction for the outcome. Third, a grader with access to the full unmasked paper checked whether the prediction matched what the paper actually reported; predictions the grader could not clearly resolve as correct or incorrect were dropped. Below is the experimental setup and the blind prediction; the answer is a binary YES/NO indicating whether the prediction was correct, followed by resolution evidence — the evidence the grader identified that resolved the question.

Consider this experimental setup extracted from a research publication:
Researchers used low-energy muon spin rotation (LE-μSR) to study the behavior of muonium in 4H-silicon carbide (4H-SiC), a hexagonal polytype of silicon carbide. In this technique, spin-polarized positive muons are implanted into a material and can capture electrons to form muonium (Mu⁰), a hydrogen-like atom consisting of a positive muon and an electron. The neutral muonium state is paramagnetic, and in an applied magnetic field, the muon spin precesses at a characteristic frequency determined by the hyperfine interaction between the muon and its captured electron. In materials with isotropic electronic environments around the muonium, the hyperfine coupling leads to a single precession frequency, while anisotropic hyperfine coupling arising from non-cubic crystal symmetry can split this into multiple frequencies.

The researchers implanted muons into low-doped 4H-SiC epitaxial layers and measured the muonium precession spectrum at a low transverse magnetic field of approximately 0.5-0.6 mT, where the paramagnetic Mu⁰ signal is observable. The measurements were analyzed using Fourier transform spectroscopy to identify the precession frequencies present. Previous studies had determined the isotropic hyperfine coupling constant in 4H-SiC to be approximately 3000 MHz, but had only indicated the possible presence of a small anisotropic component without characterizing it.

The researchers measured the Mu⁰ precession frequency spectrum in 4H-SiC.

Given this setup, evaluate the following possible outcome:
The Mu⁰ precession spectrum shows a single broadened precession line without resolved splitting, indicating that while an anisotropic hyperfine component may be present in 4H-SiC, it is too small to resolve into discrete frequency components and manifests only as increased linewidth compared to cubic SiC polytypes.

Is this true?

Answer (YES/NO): NO